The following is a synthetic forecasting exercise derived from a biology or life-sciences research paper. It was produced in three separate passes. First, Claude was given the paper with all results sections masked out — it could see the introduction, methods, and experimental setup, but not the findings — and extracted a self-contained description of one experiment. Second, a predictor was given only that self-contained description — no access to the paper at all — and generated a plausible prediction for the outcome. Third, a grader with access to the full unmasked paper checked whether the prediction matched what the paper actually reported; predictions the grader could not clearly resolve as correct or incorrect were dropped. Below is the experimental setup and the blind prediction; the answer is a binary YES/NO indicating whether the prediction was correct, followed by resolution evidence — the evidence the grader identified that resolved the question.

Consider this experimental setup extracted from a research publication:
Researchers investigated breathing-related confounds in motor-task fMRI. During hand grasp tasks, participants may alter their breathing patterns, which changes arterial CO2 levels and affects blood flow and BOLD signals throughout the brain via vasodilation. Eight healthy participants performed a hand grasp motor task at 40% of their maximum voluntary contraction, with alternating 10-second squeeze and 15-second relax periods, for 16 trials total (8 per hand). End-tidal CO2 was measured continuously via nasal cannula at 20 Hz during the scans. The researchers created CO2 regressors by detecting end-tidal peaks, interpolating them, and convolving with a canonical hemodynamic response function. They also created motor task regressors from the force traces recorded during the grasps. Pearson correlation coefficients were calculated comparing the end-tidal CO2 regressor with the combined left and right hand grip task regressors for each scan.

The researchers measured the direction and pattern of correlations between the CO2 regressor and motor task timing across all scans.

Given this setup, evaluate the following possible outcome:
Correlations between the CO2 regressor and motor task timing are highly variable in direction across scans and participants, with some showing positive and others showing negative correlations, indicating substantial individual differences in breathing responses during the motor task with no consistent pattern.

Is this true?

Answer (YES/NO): NO